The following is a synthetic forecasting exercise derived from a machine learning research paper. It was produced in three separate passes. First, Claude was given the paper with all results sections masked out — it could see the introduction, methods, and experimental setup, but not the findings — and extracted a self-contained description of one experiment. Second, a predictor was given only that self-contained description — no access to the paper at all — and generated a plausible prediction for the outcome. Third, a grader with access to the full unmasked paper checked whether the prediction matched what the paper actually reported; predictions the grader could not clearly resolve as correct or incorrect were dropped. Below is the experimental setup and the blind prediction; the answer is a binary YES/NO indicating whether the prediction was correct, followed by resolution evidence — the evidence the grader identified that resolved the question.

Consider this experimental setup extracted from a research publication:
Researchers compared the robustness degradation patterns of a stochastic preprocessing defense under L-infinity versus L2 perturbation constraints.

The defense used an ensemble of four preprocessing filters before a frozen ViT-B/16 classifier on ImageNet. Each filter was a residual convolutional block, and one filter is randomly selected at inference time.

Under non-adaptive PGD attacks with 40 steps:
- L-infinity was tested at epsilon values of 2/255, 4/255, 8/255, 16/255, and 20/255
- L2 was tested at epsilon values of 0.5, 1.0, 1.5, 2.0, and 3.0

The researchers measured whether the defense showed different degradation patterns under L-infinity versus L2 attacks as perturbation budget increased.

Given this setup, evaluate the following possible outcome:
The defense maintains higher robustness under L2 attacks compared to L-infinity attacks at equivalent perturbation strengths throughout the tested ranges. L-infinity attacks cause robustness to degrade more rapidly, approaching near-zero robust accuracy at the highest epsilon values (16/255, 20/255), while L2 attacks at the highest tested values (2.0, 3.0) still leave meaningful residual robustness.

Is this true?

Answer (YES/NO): NO